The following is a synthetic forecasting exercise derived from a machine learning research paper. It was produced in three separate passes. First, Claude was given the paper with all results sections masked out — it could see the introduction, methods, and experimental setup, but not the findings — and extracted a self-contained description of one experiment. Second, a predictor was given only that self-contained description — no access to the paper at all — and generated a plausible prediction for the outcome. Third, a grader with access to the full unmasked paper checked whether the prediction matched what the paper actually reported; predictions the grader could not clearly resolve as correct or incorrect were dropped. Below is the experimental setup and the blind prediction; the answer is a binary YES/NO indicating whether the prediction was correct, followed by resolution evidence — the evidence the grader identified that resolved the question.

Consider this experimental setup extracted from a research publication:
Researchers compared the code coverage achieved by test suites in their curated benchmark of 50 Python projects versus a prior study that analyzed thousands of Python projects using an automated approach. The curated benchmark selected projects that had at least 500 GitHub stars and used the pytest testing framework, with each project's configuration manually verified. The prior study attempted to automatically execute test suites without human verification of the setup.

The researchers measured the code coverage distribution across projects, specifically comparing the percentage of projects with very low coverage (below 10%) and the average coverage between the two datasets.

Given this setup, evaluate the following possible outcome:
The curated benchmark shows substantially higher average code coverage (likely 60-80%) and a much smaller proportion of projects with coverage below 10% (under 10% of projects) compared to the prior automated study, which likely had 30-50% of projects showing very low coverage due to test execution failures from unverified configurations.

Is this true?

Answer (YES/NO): NO